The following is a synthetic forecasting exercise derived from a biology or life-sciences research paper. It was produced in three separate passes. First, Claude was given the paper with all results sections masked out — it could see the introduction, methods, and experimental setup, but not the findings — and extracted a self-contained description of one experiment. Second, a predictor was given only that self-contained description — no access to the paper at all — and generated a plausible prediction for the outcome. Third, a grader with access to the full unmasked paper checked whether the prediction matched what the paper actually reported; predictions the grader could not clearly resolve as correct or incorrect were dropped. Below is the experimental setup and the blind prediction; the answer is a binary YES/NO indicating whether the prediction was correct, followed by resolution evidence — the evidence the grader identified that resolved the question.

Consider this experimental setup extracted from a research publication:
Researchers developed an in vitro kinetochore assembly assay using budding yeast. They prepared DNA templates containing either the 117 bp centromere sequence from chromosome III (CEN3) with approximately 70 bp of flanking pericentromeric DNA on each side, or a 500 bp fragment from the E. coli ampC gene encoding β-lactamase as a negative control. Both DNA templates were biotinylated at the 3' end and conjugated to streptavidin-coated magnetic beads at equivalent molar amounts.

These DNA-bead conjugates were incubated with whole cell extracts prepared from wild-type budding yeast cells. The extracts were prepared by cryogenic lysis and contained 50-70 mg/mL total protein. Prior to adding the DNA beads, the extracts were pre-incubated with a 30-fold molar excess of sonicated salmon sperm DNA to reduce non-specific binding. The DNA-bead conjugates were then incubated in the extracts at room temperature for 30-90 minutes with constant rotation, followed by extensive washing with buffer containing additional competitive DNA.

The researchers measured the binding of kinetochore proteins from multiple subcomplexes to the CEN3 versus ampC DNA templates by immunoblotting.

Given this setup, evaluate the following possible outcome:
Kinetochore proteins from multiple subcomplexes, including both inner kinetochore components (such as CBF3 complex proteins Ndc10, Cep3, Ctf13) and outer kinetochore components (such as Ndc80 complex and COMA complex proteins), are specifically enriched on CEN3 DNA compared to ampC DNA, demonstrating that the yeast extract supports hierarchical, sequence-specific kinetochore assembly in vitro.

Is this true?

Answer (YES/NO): YES